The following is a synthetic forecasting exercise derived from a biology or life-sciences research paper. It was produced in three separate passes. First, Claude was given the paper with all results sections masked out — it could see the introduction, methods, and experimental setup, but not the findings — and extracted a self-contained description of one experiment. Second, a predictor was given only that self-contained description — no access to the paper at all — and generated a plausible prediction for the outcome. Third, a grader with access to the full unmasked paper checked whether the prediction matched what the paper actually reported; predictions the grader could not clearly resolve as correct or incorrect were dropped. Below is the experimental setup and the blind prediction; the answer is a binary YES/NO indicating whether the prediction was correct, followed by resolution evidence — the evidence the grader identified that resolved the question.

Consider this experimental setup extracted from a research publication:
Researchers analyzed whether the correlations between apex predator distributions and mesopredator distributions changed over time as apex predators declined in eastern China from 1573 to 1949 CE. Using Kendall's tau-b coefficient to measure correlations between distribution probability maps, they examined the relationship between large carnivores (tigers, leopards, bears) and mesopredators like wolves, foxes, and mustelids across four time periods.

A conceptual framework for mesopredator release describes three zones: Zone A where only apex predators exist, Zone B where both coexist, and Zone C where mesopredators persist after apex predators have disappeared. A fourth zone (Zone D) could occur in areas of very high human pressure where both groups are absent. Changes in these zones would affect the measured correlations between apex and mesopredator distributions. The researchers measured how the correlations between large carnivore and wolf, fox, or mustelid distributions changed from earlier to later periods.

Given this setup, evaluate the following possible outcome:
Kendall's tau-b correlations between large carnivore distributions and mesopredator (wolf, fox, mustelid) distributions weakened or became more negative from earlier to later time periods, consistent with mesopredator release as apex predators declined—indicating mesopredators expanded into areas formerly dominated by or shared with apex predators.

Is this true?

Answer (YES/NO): NO